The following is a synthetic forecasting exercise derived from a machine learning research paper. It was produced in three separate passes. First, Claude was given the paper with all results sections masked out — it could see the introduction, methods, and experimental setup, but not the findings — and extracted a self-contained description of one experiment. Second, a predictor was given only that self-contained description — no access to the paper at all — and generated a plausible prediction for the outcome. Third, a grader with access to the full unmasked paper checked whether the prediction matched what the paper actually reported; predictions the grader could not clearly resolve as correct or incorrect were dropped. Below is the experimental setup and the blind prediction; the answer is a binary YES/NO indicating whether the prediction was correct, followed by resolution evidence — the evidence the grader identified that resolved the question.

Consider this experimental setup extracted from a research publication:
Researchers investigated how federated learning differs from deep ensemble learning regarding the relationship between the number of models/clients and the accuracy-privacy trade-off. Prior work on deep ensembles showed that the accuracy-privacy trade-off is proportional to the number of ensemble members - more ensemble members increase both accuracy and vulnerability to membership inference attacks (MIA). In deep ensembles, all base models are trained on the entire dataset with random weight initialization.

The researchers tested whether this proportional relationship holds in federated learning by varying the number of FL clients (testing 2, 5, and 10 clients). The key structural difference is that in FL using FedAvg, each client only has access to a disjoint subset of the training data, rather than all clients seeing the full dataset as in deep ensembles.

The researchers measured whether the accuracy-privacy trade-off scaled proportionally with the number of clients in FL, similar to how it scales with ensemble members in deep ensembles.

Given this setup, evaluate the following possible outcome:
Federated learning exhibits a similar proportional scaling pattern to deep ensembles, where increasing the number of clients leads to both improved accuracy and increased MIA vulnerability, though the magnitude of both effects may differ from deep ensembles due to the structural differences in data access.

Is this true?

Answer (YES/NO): NO